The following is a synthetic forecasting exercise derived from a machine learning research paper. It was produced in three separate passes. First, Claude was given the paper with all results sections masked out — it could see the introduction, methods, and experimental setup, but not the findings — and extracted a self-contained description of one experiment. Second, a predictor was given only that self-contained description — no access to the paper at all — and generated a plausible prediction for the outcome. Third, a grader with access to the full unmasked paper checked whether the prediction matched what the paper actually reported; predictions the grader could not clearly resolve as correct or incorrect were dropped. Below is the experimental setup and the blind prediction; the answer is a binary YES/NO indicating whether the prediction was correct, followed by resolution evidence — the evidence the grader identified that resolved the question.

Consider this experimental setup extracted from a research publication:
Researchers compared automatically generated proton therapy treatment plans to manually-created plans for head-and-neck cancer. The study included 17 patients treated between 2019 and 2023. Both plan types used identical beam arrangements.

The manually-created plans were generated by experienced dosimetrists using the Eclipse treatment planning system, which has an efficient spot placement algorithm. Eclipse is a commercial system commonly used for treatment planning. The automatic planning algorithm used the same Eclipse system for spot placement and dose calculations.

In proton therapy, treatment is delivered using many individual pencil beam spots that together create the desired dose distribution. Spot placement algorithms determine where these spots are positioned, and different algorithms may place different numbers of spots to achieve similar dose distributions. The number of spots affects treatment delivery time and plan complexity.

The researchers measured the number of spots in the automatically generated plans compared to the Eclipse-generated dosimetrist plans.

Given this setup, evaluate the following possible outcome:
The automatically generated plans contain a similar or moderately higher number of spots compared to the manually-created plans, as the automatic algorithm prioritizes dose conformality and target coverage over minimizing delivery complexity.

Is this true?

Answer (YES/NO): NO